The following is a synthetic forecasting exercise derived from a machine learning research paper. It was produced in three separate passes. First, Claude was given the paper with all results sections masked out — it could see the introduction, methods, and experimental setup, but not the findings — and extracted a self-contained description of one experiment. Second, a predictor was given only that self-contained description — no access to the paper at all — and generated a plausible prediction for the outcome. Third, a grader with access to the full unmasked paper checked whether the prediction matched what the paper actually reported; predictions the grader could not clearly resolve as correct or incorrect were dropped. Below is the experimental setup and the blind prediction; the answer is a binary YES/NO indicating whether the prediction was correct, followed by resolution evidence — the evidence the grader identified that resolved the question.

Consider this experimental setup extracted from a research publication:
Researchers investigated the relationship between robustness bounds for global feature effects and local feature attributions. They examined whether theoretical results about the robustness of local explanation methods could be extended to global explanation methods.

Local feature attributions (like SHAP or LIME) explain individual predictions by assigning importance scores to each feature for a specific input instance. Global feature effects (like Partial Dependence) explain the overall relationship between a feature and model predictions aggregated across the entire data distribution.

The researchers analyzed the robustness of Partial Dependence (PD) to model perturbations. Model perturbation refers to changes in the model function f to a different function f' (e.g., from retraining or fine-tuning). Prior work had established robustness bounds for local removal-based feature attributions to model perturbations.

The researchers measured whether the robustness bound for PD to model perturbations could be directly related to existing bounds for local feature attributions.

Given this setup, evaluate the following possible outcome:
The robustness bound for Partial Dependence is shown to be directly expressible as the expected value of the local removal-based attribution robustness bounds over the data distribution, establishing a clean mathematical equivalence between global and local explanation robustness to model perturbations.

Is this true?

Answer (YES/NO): NO